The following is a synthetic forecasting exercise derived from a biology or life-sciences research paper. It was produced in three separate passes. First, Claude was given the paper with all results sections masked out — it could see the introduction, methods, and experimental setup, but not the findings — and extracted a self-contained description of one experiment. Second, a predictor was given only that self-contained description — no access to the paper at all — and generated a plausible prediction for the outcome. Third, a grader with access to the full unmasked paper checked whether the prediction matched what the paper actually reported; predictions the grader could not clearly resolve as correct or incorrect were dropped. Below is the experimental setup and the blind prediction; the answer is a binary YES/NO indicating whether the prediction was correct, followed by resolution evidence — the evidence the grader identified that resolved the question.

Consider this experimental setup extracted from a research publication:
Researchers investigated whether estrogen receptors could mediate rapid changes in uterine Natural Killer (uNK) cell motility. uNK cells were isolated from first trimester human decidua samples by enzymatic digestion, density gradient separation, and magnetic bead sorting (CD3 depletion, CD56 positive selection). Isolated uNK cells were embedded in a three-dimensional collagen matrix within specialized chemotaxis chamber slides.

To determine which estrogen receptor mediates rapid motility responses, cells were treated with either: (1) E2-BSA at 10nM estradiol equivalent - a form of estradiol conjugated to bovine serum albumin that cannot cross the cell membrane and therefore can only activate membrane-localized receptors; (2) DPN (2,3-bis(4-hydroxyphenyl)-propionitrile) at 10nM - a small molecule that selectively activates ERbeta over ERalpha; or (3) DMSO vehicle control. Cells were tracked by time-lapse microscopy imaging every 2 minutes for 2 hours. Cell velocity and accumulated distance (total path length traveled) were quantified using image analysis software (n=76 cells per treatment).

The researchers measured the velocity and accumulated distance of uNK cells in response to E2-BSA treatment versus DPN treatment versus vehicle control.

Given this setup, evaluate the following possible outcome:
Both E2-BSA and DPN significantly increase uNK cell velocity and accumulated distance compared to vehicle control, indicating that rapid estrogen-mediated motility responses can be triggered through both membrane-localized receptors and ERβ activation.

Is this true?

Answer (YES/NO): NO